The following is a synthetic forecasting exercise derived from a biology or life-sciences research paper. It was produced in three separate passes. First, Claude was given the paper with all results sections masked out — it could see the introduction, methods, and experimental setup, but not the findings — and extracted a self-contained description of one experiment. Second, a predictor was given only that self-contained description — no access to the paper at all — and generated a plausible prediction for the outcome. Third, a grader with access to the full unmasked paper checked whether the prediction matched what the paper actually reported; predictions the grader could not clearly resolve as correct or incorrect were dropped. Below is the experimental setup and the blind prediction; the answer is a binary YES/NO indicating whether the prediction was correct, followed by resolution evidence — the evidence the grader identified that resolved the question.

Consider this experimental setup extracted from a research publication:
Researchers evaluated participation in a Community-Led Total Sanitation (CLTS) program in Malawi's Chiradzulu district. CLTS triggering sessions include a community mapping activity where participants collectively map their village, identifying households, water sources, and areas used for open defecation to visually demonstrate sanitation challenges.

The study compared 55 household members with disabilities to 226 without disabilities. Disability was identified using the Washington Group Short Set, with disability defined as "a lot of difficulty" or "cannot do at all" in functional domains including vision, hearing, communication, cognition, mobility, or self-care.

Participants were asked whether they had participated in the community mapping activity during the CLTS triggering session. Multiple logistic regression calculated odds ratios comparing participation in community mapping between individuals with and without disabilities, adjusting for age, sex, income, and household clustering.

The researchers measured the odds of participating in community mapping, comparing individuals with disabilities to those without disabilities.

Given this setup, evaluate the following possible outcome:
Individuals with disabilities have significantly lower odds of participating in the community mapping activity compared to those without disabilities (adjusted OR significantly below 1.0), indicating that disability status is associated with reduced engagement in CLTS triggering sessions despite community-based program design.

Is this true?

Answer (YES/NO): NO